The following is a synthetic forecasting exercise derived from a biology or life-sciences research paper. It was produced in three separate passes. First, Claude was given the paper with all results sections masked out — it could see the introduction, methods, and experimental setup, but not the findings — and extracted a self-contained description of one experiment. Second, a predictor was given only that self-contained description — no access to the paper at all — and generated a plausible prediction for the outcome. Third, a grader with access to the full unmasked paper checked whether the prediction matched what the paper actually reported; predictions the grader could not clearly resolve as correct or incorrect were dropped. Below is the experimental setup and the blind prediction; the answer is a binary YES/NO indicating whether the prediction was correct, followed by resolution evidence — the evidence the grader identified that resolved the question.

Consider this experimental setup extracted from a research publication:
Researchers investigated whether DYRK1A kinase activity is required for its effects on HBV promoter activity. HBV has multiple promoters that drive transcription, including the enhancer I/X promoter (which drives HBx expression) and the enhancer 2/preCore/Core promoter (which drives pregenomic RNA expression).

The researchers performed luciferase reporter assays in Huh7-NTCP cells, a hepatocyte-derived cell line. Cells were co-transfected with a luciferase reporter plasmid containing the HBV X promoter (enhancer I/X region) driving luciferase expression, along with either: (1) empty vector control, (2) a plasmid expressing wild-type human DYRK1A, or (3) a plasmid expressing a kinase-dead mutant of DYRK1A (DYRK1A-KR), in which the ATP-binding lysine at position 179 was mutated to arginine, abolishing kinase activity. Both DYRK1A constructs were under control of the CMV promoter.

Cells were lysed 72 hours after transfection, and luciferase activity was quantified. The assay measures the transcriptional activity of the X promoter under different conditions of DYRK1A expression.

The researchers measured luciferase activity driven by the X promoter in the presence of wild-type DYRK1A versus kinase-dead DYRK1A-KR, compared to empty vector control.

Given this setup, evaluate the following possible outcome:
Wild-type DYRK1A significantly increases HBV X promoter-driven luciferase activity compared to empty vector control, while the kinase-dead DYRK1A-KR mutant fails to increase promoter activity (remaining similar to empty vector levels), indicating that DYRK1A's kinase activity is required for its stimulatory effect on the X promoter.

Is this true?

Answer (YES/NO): NO